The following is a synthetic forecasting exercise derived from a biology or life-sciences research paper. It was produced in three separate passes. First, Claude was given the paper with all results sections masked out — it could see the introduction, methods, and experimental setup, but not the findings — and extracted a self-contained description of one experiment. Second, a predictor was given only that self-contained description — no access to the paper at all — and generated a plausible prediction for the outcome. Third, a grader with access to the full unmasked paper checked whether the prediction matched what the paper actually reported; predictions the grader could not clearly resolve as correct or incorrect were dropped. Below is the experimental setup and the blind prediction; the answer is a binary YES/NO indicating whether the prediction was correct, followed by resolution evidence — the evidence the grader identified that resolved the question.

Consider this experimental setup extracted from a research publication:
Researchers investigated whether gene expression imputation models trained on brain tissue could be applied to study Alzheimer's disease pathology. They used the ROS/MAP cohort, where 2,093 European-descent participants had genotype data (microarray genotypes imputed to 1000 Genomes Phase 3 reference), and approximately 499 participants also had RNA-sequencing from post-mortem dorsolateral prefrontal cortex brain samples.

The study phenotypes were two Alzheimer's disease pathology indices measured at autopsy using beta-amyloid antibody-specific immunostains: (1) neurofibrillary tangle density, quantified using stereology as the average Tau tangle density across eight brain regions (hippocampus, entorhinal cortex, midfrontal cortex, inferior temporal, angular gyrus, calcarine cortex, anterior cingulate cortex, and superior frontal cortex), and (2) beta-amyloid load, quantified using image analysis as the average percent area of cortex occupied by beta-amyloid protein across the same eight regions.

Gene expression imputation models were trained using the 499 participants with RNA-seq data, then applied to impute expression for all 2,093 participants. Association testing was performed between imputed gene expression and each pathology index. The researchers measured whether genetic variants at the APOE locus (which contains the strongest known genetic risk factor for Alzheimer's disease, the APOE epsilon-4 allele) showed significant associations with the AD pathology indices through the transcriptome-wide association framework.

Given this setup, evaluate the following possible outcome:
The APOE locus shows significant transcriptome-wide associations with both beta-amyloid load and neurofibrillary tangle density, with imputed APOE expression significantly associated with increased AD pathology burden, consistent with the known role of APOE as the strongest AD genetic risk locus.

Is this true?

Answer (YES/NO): NO